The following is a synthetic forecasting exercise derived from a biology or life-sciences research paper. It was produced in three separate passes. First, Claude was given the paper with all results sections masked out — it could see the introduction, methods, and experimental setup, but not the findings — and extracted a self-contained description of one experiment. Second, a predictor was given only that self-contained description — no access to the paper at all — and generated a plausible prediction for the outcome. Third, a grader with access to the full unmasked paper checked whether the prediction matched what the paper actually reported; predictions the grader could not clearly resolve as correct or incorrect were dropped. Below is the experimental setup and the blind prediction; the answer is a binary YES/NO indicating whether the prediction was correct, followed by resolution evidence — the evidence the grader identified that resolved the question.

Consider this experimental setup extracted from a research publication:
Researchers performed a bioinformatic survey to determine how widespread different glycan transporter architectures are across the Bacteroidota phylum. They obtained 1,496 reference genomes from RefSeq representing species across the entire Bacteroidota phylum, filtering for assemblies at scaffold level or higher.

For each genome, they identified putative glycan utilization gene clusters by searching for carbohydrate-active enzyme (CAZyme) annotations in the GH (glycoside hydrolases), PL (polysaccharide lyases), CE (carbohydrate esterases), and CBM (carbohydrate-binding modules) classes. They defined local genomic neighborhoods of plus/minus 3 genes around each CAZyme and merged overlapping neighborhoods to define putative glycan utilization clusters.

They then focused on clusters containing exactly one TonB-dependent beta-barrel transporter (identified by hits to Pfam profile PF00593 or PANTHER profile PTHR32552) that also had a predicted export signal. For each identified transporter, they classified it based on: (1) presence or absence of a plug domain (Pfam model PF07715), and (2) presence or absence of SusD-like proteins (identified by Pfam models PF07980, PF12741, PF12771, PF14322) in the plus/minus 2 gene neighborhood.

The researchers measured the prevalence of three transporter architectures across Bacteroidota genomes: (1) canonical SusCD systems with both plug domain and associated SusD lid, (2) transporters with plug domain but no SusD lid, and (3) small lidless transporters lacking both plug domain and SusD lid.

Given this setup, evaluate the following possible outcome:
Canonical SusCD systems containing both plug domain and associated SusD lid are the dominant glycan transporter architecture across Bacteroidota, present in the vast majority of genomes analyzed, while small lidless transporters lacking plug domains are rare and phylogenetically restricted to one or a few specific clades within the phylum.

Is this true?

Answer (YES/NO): NO